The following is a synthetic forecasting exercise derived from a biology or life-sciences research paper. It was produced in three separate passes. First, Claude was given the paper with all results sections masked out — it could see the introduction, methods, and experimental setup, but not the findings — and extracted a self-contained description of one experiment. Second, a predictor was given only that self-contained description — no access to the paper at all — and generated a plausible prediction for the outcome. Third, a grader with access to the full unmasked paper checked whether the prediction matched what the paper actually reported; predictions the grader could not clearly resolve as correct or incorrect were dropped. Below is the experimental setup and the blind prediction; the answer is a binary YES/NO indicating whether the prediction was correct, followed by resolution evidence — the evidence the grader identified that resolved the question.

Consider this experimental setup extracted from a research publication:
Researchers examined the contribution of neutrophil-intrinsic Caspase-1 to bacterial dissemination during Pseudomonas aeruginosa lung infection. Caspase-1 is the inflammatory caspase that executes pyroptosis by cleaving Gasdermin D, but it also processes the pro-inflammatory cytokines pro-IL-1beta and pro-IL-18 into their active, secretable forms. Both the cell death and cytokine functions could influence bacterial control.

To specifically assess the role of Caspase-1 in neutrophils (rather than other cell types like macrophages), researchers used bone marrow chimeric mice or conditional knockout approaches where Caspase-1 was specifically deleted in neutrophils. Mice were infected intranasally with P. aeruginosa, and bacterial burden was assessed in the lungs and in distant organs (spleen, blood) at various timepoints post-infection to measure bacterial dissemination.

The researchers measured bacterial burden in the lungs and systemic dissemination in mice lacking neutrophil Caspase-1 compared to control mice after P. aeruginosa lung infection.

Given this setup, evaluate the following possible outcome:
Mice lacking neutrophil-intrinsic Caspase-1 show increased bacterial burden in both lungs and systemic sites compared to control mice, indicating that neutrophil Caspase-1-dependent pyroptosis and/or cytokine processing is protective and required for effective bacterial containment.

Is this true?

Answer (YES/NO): NO